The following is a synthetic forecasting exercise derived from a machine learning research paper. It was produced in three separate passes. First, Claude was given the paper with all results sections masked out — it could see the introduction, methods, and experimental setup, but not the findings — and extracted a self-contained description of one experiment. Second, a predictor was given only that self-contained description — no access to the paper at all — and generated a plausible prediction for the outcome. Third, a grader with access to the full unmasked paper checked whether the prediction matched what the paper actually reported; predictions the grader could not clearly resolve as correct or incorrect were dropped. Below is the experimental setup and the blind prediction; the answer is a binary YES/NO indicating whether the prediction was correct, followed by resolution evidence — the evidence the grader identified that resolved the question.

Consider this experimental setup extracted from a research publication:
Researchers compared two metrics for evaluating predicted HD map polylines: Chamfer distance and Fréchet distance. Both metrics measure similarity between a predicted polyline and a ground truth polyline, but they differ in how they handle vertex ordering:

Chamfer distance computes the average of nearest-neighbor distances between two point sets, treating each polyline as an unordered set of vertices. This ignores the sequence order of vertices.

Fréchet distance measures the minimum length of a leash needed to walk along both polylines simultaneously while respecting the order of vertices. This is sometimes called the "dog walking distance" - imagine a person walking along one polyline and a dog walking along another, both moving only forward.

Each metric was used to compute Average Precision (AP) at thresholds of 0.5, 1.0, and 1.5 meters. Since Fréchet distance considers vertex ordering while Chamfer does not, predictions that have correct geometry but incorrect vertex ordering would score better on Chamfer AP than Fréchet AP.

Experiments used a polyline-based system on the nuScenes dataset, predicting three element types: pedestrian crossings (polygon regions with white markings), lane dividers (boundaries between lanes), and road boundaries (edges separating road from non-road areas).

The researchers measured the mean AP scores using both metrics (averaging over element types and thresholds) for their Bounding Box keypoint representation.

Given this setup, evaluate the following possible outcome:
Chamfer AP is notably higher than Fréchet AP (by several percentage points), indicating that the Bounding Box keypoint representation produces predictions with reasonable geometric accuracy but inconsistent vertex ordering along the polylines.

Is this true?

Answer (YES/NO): YES